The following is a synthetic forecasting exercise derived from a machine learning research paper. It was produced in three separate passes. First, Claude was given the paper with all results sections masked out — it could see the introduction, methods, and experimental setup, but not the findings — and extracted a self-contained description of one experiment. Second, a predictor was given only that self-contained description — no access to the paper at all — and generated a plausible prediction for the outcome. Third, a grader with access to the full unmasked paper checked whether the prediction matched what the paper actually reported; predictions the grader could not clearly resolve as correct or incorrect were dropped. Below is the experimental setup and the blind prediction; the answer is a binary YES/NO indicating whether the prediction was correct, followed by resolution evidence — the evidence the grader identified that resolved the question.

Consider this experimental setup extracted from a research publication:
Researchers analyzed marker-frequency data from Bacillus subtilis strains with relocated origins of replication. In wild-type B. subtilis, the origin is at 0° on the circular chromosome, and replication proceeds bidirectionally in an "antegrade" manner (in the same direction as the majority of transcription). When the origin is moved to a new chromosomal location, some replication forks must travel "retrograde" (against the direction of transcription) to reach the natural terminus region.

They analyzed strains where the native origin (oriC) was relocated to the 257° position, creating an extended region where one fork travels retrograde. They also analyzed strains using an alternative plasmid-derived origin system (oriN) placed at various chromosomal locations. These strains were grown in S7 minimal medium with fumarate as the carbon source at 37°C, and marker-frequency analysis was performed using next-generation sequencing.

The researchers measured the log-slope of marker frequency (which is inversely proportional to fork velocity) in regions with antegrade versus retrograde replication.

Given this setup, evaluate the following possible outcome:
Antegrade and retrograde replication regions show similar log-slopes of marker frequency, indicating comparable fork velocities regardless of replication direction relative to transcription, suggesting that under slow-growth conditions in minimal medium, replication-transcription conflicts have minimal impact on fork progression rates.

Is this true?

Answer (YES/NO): NO